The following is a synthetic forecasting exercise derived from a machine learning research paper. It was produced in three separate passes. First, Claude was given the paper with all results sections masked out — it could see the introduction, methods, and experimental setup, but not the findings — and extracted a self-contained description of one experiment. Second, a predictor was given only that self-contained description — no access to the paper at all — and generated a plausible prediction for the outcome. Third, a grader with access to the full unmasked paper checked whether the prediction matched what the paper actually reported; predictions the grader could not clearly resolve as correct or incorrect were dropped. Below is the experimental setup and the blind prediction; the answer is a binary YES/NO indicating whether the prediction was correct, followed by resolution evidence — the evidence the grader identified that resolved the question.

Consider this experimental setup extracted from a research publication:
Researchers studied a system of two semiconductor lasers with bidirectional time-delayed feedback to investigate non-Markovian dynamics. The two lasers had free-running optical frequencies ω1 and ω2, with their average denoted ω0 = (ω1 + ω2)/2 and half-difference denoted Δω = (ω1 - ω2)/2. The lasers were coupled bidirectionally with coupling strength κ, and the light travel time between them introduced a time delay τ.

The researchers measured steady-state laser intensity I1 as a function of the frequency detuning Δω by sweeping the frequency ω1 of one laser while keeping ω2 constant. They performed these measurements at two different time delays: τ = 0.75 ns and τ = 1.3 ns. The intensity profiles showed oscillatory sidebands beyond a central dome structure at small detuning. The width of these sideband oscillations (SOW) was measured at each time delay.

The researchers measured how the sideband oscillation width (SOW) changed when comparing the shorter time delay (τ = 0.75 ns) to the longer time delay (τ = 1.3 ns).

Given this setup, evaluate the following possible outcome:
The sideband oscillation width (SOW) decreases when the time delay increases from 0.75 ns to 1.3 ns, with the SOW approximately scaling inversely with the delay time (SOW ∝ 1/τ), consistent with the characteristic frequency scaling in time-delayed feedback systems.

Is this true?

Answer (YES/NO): YES